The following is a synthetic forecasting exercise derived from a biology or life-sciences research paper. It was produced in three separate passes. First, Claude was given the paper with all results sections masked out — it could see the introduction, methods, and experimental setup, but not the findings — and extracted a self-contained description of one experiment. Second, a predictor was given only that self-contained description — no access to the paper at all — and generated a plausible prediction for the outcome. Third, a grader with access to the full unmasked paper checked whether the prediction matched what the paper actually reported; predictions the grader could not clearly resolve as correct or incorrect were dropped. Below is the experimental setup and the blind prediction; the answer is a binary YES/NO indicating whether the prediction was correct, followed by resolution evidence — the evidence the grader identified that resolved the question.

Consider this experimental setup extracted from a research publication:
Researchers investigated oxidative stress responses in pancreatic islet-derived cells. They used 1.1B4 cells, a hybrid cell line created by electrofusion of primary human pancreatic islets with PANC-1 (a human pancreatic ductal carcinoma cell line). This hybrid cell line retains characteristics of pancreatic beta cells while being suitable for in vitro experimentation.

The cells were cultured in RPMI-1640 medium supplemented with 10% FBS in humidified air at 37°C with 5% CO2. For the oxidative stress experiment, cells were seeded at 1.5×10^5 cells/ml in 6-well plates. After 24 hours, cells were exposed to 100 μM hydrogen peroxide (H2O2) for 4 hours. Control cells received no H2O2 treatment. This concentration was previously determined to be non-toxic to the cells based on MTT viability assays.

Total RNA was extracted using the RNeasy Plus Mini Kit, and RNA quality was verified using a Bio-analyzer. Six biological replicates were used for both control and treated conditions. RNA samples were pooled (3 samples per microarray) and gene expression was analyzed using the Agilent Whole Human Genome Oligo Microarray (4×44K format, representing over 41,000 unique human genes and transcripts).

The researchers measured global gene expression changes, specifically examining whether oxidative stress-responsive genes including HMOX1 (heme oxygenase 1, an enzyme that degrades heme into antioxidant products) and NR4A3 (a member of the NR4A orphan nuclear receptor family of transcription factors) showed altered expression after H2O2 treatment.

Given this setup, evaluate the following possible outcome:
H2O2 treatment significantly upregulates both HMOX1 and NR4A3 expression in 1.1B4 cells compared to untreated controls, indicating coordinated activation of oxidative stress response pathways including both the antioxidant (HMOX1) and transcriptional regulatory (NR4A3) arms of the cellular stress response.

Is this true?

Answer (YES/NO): YES